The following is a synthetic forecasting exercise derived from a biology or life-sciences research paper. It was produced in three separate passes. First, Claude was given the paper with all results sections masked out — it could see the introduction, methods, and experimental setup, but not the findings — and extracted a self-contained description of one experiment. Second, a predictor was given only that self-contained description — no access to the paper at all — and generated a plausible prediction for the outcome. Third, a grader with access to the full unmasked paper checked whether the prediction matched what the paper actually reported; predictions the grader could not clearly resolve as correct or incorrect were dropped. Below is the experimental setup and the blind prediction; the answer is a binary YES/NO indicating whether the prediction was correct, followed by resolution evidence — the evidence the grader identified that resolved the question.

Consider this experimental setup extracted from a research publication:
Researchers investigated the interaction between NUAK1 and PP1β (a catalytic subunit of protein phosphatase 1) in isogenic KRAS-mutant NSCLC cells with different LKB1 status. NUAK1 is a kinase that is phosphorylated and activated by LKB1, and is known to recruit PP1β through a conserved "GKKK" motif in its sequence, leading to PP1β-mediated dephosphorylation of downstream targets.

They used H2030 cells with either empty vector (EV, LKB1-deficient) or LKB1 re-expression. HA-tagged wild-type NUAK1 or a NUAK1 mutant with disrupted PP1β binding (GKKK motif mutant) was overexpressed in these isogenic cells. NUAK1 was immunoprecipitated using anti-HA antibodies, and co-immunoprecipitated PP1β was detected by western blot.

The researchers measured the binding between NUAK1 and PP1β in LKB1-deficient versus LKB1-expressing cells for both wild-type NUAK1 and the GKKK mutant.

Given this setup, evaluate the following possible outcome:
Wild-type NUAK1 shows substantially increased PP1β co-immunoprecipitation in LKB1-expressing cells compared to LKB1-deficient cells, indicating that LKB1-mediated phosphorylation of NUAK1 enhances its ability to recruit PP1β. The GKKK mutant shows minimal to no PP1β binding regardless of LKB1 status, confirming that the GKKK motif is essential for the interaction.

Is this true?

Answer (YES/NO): YES